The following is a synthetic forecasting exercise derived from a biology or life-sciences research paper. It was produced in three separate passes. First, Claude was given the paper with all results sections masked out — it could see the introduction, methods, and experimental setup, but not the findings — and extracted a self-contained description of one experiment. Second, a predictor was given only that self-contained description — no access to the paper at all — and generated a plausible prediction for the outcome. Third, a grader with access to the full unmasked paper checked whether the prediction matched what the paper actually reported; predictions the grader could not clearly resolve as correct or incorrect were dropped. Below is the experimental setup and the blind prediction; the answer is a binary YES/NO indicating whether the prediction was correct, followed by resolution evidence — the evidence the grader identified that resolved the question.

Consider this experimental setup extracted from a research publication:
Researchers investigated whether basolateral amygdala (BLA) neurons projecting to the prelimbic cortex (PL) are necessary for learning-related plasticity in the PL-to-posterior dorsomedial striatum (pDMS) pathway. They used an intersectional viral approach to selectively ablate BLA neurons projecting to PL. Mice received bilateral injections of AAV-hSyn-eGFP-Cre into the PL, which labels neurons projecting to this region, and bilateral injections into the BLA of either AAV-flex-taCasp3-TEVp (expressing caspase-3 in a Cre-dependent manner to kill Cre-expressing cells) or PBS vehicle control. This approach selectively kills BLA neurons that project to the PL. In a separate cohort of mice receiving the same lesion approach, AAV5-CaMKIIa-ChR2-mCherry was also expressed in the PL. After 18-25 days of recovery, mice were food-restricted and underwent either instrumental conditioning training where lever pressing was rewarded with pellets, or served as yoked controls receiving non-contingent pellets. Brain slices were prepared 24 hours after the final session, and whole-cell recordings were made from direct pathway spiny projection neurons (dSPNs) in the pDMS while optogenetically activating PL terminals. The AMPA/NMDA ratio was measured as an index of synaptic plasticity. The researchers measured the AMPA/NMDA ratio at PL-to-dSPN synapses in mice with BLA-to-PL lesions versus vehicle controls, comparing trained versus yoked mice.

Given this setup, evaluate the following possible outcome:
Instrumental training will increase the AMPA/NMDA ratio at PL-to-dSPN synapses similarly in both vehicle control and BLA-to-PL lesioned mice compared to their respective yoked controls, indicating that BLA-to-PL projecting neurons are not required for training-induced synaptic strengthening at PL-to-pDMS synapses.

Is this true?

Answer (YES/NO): NO